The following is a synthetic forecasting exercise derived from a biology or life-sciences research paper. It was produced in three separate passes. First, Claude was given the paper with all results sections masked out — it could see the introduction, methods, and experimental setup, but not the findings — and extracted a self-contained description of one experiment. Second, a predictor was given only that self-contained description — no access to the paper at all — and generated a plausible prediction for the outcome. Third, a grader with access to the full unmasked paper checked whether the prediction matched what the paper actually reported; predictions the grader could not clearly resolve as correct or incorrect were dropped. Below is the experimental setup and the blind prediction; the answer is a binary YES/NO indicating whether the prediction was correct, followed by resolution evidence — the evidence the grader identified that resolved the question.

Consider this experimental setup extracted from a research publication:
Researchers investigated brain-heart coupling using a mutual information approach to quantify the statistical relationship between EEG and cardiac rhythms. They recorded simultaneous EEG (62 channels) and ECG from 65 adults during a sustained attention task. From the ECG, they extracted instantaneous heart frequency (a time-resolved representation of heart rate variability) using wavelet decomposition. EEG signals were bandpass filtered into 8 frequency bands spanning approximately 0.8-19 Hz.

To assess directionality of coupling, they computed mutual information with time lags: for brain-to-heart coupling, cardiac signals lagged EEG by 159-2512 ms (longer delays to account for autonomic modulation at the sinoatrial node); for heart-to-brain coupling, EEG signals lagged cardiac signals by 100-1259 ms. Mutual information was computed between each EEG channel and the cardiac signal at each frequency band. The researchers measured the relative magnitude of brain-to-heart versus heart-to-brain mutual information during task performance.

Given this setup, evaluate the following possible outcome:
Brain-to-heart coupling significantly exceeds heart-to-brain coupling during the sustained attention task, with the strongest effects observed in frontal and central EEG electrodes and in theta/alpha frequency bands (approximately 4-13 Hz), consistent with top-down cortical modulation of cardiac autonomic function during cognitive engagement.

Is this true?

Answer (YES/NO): NO